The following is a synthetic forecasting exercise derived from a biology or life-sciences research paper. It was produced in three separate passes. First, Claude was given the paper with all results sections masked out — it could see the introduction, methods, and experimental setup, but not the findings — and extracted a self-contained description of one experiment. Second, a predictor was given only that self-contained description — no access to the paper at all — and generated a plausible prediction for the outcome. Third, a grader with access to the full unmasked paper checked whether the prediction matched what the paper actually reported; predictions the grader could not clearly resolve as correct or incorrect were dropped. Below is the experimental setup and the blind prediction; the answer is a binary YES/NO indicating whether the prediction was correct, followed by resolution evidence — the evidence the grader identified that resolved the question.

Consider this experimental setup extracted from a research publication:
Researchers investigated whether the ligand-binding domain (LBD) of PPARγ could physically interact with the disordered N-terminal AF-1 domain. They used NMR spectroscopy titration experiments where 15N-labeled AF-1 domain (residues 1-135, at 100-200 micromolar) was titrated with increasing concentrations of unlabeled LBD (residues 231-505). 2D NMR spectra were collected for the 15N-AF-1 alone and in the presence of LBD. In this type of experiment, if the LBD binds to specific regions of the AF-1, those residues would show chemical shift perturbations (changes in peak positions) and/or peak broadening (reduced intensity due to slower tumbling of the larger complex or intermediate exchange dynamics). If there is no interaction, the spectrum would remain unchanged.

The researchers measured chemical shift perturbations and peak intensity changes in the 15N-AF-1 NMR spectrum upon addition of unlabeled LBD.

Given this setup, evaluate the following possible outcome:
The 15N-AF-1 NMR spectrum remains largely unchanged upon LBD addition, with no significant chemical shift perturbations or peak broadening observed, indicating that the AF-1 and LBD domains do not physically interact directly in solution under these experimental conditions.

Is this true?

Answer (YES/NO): NO